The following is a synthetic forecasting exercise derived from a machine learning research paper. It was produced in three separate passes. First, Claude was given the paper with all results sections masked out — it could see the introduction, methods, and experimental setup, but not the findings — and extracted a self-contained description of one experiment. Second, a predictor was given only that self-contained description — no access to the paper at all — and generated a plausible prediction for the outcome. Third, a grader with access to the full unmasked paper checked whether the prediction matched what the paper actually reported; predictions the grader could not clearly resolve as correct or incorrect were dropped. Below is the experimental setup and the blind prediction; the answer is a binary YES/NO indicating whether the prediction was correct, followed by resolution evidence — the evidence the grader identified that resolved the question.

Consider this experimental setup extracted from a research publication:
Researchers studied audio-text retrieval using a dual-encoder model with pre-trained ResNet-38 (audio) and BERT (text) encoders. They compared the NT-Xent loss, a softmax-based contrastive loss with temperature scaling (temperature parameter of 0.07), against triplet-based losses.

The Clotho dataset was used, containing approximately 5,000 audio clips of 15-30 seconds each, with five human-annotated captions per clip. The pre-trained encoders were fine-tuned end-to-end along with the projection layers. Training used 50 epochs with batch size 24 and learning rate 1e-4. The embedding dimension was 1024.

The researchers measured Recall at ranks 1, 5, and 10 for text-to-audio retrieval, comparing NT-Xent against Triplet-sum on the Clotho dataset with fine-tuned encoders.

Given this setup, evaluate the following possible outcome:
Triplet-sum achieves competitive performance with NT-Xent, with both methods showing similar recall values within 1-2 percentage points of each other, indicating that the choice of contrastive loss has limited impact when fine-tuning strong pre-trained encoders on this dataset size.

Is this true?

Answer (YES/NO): YES